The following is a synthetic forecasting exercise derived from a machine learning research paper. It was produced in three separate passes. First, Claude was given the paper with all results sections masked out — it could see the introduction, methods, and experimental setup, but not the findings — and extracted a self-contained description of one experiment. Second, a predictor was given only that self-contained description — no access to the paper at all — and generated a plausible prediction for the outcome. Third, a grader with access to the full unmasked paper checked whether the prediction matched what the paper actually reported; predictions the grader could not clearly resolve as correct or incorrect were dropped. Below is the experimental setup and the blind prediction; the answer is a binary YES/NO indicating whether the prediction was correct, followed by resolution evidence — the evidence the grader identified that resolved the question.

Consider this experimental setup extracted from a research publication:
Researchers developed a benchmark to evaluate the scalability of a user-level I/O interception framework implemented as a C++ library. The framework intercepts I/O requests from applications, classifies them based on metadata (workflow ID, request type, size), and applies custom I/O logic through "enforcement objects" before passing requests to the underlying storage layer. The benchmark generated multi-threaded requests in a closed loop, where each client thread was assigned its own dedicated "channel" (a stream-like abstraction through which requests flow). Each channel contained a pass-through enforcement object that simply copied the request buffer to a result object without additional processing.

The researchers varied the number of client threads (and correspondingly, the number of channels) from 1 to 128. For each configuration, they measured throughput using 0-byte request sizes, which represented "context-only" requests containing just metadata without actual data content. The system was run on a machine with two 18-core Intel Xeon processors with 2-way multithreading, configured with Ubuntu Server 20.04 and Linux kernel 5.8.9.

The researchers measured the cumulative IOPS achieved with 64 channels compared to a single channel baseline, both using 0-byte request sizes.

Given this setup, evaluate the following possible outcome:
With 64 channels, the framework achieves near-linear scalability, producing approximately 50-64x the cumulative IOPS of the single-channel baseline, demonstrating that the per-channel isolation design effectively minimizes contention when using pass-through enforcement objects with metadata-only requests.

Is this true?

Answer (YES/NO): NO